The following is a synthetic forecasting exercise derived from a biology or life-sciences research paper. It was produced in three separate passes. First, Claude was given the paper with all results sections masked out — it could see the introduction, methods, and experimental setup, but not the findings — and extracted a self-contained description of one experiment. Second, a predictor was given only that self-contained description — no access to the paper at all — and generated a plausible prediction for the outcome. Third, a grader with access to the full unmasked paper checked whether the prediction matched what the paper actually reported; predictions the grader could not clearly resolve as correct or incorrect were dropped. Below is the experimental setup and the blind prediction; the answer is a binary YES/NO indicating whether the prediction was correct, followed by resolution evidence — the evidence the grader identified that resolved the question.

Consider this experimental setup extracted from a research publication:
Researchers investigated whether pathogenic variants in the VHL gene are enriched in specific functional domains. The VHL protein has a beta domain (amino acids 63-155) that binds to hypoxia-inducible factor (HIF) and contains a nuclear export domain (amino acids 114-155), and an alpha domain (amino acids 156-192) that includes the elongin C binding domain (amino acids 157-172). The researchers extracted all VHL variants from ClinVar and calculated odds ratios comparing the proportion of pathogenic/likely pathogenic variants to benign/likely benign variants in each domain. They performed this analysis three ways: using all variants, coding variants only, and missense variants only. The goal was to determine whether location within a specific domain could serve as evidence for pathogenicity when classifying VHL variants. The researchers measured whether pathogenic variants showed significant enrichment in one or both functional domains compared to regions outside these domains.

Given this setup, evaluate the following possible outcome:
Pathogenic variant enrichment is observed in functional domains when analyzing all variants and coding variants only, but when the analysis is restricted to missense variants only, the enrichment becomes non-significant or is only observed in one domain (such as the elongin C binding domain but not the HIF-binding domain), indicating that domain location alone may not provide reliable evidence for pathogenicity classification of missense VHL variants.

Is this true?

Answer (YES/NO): NO